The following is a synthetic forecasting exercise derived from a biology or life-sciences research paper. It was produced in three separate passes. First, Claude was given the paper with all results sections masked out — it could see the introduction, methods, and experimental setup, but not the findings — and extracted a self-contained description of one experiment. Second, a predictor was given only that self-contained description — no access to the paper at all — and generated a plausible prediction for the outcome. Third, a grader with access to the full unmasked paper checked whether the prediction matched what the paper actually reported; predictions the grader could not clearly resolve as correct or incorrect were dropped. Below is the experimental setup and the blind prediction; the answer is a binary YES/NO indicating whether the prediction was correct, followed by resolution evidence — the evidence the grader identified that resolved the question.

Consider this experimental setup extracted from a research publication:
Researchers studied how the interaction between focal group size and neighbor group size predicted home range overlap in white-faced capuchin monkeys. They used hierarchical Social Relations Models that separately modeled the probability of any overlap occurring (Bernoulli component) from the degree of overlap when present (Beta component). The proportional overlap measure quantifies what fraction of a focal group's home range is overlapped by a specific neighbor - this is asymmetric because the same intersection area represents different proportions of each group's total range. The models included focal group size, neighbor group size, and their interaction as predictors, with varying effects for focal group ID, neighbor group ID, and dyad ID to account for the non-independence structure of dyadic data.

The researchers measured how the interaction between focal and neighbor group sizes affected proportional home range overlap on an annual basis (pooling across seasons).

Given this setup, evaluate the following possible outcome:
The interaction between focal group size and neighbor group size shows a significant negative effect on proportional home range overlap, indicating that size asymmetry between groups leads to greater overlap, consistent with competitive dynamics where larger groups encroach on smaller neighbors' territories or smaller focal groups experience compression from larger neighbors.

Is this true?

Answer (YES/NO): YES